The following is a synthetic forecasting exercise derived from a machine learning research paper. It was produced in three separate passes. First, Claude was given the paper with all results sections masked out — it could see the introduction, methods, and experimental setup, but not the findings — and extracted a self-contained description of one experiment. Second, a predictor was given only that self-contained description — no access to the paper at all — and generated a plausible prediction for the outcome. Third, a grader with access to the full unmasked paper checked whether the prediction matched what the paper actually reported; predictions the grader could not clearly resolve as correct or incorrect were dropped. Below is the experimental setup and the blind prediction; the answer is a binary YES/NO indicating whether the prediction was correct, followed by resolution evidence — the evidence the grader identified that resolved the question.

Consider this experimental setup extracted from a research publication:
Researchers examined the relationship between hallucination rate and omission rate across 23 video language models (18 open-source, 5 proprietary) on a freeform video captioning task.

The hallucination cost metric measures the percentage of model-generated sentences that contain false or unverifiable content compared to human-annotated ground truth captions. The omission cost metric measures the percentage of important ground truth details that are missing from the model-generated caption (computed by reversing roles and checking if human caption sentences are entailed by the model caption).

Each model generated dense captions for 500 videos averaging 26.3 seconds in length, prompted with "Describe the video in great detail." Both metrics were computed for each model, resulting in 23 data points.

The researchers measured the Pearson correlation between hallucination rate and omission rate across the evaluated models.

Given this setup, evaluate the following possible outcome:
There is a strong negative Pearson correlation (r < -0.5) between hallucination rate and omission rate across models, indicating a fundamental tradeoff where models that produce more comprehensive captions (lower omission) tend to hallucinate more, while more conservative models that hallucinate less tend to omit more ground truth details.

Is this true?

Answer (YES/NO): NO